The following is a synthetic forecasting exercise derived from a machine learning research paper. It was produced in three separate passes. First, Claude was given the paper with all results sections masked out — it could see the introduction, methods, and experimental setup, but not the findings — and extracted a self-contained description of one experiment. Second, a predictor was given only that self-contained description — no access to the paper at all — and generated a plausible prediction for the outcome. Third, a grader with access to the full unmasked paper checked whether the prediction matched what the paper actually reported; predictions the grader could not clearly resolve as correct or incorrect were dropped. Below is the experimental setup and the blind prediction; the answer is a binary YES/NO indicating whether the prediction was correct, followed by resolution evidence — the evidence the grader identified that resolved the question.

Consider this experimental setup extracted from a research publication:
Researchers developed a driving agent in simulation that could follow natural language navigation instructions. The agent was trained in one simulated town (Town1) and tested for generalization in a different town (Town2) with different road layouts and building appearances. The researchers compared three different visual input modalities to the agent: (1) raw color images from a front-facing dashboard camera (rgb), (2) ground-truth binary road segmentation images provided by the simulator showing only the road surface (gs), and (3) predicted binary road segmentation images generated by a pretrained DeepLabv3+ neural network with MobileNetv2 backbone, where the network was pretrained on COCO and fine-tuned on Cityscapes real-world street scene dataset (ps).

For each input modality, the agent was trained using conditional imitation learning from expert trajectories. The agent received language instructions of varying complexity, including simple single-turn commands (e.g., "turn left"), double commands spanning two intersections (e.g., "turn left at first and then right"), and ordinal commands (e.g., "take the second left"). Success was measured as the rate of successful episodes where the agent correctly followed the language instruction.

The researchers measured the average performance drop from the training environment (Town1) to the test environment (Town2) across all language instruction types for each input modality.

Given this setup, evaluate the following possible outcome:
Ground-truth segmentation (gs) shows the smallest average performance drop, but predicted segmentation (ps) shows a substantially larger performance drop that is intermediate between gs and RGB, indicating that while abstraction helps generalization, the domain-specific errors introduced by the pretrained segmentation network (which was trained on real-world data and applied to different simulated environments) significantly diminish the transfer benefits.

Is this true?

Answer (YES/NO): NO